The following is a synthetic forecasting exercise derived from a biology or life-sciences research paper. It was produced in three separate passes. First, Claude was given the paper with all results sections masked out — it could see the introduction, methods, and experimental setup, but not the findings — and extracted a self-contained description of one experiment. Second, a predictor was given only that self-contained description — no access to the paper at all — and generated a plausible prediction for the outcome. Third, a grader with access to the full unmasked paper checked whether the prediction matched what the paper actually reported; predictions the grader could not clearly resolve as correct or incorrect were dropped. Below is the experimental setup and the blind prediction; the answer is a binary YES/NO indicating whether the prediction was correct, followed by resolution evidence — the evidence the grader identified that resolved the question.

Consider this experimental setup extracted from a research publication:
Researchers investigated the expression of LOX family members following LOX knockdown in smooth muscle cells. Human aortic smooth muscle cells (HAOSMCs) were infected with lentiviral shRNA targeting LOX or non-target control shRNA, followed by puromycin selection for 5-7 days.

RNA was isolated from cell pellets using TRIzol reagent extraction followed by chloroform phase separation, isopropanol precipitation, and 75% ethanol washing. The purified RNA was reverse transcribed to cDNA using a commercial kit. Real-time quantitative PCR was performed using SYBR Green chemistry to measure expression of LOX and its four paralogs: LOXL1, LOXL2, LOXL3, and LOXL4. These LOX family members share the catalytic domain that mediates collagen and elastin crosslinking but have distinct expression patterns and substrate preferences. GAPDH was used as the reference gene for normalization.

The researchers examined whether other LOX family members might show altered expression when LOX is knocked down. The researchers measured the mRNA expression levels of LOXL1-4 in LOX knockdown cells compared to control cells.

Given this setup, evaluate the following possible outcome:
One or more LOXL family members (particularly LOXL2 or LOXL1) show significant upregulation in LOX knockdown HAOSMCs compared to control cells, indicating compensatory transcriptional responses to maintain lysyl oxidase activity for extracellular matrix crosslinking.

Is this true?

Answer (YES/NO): NO